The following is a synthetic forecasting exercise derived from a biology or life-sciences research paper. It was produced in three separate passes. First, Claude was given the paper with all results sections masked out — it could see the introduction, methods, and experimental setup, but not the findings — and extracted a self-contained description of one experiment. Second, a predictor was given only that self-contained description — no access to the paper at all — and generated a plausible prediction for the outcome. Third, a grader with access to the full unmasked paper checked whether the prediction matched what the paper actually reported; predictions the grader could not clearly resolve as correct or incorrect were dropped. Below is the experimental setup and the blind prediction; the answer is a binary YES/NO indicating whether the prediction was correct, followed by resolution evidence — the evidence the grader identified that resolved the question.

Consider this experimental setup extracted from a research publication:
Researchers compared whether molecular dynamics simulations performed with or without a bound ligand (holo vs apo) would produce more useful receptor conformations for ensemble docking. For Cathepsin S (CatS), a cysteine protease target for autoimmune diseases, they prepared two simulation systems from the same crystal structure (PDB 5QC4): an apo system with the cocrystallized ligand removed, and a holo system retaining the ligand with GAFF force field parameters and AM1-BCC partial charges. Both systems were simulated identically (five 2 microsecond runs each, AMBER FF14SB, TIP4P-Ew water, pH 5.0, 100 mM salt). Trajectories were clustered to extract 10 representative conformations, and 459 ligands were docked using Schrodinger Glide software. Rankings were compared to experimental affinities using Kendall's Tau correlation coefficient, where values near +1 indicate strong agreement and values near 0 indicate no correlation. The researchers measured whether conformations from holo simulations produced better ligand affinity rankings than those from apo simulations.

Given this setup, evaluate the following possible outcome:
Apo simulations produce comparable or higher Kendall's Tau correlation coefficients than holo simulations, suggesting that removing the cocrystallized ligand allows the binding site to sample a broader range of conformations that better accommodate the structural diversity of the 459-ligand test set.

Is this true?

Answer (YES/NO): YES